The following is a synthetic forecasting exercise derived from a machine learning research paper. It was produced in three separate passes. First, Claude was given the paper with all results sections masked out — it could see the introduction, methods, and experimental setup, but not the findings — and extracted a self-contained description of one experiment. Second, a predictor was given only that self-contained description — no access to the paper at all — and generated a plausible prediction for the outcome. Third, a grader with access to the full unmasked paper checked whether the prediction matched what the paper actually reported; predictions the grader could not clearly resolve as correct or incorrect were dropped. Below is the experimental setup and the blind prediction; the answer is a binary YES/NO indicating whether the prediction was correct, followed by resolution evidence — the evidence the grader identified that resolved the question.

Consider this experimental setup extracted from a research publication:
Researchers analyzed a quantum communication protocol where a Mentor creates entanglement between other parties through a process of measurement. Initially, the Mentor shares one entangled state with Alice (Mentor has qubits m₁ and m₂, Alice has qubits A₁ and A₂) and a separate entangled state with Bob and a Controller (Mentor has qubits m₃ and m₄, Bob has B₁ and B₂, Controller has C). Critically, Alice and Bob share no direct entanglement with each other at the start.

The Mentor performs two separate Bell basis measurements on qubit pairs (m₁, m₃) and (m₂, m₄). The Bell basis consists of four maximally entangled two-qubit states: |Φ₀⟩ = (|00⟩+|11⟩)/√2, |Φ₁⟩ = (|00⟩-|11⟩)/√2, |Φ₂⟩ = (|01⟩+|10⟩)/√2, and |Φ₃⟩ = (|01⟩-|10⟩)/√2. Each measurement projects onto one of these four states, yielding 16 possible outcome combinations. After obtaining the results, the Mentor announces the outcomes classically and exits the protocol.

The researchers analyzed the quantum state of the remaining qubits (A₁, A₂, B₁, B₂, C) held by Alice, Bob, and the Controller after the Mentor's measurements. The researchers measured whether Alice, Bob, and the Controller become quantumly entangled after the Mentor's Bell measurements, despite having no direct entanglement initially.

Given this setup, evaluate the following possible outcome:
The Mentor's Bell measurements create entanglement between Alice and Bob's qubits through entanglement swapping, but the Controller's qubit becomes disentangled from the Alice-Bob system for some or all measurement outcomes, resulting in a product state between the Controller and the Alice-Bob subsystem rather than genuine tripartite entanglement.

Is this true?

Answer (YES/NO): NO